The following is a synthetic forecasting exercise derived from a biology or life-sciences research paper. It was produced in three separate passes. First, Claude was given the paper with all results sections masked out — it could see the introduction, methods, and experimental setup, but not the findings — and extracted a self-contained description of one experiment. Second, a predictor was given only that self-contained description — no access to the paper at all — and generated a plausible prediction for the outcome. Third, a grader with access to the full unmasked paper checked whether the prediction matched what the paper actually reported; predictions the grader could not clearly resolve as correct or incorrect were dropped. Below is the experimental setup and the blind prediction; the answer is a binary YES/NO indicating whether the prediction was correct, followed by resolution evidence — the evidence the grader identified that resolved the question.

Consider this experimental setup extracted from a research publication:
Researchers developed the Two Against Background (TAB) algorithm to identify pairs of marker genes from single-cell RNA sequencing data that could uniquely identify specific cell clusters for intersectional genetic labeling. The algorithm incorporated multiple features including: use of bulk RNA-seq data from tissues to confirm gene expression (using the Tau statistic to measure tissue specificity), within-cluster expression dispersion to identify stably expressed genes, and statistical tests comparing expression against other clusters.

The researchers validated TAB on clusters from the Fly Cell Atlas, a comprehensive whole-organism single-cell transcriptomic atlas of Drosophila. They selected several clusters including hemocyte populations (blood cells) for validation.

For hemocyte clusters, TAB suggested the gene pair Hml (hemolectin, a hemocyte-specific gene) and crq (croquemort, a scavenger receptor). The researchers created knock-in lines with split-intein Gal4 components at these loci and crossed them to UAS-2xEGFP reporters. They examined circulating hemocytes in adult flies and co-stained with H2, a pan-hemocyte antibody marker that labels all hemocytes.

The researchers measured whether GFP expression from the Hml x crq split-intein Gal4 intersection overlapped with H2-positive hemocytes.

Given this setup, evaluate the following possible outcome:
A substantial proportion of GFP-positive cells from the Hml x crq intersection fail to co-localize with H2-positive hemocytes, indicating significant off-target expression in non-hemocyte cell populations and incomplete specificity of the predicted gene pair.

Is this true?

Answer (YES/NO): NO